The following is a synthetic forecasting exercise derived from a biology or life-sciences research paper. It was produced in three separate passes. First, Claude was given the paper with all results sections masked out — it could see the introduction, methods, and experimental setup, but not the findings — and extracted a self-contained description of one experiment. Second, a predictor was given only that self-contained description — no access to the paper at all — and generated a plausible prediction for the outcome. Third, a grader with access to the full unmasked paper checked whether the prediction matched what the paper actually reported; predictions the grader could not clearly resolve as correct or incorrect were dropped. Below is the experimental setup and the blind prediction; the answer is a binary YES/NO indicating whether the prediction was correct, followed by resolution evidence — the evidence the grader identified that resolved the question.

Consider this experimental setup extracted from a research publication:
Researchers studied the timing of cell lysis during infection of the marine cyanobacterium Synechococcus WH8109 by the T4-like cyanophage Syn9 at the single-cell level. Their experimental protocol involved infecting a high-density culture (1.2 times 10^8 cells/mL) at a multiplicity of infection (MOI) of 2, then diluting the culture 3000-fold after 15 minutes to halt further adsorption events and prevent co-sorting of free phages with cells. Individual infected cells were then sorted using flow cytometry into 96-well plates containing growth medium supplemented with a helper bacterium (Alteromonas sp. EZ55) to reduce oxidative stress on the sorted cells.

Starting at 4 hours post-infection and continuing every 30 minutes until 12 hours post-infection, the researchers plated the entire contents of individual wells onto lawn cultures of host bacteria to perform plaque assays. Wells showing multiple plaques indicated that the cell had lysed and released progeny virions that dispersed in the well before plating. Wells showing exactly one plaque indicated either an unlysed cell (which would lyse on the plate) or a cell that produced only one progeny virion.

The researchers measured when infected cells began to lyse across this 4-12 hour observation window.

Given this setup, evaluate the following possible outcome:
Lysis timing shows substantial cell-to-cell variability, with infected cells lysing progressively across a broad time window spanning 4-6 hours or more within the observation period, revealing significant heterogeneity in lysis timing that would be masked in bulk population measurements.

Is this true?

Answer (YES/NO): YES